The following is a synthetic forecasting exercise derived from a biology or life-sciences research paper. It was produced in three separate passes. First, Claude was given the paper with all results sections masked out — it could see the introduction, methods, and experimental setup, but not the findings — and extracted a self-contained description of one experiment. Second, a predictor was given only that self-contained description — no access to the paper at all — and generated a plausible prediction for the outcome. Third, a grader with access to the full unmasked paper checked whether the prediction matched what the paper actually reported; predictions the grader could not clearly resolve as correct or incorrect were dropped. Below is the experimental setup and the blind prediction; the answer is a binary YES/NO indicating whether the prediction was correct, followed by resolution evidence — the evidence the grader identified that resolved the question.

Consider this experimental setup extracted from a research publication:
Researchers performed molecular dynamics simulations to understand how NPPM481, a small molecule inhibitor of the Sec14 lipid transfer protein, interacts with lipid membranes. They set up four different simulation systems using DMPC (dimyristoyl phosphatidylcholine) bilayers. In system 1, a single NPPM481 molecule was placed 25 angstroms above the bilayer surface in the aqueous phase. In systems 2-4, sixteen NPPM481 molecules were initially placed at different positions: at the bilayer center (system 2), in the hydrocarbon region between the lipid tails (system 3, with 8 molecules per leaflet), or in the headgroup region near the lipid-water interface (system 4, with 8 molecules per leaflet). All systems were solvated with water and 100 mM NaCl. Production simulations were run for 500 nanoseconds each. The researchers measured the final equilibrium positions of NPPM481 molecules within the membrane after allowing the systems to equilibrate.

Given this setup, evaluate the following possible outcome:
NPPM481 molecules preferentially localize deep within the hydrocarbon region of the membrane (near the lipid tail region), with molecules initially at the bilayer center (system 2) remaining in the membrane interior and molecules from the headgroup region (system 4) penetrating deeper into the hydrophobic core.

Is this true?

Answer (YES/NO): NO